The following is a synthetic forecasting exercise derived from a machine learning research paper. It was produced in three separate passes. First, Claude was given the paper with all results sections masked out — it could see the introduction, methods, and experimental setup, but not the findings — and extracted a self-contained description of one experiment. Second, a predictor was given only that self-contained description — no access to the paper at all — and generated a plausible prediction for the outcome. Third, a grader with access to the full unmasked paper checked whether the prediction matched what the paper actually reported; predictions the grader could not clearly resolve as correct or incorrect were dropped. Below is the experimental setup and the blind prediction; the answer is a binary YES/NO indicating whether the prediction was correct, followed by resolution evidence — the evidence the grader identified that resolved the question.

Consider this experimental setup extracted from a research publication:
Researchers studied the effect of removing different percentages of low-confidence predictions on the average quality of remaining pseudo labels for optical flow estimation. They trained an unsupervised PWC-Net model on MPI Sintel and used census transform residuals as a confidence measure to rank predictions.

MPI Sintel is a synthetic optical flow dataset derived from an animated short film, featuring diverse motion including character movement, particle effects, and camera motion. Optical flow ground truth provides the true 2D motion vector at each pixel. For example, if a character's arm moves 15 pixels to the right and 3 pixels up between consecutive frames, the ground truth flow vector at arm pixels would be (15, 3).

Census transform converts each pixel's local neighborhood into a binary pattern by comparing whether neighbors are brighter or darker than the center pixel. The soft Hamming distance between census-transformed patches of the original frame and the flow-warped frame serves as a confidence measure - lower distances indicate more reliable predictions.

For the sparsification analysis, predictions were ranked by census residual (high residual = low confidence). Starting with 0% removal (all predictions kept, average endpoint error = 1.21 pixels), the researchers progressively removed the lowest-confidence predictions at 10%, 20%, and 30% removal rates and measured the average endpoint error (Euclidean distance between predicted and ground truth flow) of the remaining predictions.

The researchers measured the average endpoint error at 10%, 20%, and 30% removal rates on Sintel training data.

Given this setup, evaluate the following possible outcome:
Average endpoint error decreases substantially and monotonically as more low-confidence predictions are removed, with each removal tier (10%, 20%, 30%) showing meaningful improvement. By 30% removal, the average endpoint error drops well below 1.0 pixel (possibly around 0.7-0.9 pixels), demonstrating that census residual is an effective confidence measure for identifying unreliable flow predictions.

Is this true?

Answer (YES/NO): NO